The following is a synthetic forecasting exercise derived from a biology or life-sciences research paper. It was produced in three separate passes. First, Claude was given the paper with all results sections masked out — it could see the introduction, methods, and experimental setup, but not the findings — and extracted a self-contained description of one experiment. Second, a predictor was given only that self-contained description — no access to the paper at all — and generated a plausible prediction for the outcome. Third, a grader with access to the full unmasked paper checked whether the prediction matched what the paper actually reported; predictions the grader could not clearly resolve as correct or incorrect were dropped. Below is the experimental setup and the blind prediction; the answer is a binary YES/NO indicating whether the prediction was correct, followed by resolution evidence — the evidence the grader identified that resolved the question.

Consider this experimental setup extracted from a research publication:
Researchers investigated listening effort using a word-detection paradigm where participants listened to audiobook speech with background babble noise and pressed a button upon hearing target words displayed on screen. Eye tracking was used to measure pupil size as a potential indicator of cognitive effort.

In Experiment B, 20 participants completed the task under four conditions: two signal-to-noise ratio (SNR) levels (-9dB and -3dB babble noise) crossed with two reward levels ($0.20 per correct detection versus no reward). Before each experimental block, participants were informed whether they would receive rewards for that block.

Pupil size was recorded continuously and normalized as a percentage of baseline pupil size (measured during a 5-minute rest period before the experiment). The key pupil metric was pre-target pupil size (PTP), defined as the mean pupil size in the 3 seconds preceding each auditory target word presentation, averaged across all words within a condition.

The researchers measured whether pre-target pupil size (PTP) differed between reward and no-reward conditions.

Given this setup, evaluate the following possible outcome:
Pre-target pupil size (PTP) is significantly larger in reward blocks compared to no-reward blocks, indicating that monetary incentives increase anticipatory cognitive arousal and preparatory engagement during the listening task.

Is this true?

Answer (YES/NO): YES